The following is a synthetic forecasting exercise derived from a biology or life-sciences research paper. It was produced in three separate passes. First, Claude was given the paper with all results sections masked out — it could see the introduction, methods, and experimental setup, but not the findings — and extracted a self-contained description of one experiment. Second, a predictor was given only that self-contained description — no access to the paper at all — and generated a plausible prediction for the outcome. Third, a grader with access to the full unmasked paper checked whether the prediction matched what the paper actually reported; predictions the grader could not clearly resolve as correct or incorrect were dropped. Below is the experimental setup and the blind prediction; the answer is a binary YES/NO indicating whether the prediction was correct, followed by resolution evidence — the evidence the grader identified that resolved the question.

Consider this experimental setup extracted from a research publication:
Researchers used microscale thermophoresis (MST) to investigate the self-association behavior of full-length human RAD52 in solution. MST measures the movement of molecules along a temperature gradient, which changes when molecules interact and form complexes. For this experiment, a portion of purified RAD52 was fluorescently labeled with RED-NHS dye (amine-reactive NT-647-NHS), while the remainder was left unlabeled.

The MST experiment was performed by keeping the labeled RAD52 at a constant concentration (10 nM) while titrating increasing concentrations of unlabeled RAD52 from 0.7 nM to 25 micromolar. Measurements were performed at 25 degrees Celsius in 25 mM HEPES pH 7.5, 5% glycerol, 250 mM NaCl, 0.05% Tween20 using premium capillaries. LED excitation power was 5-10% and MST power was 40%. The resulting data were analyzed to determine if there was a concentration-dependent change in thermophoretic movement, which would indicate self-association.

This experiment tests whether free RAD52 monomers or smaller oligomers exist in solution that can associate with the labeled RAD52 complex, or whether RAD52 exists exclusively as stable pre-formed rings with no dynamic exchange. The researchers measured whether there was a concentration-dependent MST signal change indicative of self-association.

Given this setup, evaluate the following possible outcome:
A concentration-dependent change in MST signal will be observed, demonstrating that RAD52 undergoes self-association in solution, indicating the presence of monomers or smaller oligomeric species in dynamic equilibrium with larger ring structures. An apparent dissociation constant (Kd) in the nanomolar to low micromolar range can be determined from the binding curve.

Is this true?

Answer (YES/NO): YES